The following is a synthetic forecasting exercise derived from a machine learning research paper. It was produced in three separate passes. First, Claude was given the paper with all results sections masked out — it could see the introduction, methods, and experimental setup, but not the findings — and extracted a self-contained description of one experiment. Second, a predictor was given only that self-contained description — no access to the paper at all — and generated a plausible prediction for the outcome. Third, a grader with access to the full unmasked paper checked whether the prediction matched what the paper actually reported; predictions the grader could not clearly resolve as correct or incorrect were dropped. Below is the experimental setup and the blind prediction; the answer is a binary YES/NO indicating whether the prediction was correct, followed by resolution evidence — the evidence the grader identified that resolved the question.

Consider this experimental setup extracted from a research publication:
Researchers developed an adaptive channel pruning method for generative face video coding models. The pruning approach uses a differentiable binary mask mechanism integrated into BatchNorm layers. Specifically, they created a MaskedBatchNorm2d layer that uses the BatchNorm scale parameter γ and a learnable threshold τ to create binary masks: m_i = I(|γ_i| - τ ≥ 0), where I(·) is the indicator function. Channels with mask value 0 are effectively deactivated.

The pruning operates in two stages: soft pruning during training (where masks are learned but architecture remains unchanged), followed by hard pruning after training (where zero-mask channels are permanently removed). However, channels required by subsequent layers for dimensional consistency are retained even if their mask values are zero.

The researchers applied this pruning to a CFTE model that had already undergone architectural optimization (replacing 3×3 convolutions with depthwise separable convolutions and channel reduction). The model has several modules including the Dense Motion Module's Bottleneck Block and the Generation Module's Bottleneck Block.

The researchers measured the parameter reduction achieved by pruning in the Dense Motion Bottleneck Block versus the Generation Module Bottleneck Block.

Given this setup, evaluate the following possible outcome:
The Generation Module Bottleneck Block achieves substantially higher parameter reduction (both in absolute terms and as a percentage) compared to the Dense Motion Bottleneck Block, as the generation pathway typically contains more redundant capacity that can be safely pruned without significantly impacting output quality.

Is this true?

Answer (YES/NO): YES